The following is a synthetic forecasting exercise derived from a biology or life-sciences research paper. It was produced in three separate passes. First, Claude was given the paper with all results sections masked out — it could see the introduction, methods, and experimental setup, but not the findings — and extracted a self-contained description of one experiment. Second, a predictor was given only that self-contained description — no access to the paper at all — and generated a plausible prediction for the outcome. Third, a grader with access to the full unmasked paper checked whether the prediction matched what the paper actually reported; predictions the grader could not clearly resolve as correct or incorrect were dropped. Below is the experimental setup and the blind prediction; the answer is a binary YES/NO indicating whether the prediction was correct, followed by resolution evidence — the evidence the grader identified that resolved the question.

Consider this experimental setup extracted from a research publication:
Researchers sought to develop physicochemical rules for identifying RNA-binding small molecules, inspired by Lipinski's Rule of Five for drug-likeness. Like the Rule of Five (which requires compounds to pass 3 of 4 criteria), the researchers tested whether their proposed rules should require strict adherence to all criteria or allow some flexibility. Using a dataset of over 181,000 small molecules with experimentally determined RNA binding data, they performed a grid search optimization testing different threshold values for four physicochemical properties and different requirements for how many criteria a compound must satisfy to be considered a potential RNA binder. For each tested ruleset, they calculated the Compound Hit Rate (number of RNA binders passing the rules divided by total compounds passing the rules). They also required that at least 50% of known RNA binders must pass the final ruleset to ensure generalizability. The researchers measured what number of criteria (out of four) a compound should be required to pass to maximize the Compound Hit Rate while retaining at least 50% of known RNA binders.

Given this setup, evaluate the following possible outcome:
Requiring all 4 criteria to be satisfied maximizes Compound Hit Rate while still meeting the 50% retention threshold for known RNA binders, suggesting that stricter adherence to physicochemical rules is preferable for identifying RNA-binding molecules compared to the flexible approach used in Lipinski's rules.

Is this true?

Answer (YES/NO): NO